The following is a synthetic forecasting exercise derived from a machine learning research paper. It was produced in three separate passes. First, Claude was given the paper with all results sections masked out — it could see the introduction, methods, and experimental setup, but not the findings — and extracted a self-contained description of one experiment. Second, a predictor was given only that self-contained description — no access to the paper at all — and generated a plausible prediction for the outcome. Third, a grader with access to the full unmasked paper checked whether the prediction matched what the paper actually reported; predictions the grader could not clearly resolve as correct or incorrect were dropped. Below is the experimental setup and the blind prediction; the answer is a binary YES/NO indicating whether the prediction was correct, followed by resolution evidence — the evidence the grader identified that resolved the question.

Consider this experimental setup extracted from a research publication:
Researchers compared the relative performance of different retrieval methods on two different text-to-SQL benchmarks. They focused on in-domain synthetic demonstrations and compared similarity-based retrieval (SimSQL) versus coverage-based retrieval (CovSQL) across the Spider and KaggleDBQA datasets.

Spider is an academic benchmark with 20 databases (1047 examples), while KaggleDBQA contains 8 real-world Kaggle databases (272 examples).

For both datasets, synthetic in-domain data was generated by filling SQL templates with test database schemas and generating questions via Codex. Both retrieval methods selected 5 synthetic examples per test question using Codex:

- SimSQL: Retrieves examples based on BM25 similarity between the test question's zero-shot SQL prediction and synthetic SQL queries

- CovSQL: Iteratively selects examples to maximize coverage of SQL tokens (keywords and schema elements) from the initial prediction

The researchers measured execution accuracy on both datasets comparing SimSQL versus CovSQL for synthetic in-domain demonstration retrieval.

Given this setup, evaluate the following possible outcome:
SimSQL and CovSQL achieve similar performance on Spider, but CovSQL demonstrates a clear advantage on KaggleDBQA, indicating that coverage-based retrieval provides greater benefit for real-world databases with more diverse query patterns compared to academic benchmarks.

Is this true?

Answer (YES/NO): NO